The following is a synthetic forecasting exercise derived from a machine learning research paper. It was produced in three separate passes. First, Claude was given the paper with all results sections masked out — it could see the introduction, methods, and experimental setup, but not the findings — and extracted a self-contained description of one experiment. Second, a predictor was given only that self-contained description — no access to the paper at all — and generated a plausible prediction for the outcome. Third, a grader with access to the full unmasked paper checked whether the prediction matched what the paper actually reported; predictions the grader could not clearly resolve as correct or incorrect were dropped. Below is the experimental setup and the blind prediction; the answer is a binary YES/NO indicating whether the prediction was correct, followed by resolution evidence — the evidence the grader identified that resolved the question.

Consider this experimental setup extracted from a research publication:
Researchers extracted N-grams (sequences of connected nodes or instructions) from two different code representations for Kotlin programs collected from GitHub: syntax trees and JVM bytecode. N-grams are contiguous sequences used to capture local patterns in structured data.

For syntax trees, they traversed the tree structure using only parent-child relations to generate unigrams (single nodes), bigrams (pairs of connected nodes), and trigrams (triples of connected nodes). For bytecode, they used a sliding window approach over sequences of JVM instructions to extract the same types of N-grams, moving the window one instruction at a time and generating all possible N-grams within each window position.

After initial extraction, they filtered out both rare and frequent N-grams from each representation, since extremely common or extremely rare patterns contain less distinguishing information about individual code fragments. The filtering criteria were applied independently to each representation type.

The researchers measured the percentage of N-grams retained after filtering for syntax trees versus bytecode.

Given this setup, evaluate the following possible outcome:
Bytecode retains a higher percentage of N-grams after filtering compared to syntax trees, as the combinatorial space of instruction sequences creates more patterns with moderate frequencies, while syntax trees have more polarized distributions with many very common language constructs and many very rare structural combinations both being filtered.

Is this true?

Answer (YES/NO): YES